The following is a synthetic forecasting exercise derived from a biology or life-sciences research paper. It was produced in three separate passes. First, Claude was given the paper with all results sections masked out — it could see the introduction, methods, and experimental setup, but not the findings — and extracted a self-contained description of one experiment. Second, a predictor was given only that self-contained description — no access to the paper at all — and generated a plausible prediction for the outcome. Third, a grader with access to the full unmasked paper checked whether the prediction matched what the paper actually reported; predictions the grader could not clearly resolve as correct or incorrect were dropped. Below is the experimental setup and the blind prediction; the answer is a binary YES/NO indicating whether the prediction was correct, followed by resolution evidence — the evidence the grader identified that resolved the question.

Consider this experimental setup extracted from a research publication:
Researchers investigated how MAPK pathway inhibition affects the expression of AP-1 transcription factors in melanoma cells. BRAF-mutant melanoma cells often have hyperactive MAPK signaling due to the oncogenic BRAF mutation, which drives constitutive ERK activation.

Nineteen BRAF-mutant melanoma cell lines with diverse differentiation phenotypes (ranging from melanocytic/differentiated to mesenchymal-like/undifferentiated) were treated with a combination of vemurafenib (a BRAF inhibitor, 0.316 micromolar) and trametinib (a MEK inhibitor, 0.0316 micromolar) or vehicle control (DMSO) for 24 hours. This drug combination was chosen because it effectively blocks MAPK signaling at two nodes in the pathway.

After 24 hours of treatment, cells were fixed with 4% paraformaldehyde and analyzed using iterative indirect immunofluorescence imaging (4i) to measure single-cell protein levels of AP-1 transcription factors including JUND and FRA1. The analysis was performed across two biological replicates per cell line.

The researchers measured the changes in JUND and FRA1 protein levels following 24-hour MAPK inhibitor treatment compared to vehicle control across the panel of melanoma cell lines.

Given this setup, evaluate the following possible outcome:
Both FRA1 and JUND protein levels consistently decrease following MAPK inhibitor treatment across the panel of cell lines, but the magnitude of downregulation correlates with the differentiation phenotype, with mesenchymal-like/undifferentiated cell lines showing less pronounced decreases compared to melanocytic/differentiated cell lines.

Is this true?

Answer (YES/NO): NO